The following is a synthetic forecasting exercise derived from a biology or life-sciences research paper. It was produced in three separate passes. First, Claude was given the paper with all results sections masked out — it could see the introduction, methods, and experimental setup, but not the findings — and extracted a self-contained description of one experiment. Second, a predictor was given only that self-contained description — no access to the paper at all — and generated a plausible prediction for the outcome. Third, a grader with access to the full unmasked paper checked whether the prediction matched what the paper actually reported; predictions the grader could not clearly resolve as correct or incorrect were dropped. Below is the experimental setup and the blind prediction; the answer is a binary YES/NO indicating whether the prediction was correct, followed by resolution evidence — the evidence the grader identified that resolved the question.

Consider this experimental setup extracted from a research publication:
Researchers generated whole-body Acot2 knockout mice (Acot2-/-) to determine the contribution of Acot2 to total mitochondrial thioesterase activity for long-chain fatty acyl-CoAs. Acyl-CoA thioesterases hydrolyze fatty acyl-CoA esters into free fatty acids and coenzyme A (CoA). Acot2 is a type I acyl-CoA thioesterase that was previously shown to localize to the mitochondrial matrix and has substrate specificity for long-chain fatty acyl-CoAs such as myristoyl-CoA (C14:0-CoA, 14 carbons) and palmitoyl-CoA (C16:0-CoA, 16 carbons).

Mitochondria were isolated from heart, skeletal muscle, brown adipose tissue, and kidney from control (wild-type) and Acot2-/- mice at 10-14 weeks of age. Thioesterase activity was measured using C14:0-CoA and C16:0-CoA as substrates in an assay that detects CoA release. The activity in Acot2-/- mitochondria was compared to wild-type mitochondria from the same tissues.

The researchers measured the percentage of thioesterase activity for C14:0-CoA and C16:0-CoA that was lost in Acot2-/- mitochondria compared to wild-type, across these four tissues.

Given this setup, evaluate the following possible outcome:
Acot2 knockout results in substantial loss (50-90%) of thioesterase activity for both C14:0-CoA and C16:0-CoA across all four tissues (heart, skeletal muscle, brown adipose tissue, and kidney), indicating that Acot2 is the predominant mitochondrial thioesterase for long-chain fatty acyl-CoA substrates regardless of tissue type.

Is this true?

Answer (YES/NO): NO